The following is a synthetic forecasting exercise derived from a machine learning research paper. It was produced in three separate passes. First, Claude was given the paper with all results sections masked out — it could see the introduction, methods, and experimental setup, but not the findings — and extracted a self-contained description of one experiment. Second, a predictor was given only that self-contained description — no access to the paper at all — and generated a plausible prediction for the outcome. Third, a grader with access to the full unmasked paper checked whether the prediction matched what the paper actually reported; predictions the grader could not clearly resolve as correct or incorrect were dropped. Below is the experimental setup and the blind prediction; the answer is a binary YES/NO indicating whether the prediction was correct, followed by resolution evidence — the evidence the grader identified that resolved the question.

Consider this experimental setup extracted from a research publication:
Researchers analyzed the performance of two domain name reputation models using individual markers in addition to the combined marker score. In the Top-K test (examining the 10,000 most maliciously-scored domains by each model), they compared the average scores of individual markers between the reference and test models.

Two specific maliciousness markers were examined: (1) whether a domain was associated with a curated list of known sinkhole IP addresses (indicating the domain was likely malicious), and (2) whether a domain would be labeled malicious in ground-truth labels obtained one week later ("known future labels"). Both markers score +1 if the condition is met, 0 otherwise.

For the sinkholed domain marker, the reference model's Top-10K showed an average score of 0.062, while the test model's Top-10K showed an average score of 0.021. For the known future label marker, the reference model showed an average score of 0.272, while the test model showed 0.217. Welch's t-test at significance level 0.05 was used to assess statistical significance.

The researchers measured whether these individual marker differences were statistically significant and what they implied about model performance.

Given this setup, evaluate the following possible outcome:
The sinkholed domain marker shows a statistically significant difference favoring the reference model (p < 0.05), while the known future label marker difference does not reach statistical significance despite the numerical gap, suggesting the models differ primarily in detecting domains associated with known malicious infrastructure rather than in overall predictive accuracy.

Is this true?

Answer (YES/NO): NO